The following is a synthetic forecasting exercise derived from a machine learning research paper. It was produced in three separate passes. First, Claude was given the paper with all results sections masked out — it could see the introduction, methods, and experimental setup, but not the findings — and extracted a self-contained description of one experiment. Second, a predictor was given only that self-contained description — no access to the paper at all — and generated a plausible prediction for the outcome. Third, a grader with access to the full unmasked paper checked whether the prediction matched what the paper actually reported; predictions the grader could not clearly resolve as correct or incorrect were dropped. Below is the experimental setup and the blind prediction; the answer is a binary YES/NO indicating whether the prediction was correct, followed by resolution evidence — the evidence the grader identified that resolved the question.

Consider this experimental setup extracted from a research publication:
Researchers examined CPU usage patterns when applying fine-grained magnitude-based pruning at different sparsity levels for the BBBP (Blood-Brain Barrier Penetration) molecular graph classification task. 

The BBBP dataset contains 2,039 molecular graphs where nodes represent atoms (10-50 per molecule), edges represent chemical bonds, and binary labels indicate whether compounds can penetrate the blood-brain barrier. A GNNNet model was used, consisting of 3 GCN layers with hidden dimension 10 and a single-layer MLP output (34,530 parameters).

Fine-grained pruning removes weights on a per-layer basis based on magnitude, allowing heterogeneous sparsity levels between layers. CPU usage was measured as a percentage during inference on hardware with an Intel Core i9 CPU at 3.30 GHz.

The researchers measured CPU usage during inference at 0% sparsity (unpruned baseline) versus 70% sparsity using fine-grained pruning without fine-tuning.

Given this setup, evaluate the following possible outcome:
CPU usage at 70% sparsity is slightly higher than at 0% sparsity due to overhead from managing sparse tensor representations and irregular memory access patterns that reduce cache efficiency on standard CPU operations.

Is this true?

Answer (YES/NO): NO